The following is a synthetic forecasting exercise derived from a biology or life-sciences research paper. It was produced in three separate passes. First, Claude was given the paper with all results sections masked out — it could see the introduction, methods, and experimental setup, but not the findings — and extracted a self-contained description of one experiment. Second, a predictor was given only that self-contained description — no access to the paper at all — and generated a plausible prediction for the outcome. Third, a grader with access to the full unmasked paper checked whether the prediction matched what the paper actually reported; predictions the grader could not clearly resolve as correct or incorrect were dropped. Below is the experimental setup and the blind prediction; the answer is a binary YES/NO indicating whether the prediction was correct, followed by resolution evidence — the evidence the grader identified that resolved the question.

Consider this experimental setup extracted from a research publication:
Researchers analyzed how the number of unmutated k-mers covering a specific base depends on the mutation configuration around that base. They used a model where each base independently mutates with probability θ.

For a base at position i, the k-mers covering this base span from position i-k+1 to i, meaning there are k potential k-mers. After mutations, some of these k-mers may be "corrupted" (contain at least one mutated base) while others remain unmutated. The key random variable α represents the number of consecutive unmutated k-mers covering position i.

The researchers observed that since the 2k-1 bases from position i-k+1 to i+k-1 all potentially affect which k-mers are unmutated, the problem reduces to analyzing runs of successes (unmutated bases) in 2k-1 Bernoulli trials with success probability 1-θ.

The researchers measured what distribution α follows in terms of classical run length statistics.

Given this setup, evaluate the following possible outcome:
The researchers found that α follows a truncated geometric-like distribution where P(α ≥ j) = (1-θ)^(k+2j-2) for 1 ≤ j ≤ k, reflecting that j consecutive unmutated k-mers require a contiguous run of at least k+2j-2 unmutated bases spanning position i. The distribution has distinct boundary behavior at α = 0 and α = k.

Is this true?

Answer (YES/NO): NO